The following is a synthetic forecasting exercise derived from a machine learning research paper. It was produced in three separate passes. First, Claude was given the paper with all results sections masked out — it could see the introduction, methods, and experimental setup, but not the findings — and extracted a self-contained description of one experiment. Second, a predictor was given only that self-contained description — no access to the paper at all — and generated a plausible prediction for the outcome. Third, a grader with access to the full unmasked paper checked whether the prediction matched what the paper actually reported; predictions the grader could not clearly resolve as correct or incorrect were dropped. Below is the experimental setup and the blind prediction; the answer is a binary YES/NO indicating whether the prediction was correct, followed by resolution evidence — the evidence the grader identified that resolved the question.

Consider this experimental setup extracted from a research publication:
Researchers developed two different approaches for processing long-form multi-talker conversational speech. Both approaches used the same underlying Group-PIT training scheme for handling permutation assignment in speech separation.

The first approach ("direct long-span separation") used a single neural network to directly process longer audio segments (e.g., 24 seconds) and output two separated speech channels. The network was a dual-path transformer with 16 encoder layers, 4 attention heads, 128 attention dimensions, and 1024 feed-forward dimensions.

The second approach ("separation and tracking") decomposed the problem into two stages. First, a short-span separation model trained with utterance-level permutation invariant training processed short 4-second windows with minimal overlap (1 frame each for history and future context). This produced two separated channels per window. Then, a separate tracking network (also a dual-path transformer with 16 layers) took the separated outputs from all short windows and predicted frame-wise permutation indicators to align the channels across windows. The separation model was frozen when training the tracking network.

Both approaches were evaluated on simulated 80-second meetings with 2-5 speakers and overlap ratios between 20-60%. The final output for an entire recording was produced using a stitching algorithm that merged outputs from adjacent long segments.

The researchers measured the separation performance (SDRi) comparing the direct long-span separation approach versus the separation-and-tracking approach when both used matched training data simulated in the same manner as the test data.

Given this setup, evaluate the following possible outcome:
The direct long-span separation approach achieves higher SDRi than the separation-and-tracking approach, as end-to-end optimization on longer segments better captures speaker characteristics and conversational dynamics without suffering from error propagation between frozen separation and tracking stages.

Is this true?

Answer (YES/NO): YES